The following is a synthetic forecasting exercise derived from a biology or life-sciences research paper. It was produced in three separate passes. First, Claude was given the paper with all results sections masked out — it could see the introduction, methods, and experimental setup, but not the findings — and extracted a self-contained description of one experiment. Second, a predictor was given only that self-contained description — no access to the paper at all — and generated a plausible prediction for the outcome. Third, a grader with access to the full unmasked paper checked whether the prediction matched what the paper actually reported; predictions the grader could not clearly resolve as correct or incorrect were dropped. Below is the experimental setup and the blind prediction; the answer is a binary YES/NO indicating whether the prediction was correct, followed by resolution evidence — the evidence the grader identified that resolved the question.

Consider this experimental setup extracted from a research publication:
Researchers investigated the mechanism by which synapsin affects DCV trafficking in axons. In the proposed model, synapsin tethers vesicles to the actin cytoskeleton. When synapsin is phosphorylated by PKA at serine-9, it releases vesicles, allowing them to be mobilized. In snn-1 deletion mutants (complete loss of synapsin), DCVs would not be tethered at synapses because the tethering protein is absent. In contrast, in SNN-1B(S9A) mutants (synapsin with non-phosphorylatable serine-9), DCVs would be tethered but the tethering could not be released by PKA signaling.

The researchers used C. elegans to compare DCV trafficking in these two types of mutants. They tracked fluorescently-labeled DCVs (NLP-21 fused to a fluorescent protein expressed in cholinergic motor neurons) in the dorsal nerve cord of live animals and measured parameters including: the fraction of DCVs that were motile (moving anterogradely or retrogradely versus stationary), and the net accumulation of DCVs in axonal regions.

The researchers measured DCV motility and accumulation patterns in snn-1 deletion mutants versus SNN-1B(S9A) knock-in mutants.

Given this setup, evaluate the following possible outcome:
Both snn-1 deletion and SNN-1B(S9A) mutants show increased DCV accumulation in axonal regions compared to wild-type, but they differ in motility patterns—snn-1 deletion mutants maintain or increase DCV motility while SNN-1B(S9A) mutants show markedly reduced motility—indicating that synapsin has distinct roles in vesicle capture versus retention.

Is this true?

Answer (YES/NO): NO